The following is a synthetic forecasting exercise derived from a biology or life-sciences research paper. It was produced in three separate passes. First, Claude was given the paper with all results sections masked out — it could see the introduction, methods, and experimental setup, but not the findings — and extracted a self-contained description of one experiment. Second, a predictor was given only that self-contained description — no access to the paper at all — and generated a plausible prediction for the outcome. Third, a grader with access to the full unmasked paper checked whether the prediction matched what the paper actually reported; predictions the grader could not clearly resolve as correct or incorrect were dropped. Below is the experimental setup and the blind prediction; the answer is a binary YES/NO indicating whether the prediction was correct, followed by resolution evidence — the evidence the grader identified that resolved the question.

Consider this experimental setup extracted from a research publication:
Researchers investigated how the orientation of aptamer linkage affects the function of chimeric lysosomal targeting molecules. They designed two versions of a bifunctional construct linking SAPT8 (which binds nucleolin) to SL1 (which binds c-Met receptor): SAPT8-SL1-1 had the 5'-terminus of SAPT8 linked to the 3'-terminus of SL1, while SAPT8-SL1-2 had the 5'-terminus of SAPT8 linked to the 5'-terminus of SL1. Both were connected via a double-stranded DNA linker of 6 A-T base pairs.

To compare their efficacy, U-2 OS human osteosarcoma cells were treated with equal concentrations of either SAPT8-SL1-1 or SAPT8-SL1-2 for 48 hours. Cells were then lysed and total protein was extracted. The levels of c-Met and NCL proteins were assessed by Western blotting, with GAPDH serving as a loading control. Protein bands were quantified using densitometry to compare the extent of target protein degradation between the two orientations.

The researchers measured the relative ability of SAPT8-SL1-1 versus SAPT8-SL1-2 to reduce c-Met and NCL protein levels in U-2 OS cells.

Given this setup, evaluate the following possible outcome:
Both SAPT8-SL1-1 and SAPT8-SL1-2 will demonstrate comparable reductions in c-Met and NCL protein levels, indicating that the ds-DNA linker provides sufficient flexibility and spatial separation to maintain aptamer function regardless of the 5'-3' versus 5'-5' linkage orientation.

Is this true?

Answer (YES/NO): YES